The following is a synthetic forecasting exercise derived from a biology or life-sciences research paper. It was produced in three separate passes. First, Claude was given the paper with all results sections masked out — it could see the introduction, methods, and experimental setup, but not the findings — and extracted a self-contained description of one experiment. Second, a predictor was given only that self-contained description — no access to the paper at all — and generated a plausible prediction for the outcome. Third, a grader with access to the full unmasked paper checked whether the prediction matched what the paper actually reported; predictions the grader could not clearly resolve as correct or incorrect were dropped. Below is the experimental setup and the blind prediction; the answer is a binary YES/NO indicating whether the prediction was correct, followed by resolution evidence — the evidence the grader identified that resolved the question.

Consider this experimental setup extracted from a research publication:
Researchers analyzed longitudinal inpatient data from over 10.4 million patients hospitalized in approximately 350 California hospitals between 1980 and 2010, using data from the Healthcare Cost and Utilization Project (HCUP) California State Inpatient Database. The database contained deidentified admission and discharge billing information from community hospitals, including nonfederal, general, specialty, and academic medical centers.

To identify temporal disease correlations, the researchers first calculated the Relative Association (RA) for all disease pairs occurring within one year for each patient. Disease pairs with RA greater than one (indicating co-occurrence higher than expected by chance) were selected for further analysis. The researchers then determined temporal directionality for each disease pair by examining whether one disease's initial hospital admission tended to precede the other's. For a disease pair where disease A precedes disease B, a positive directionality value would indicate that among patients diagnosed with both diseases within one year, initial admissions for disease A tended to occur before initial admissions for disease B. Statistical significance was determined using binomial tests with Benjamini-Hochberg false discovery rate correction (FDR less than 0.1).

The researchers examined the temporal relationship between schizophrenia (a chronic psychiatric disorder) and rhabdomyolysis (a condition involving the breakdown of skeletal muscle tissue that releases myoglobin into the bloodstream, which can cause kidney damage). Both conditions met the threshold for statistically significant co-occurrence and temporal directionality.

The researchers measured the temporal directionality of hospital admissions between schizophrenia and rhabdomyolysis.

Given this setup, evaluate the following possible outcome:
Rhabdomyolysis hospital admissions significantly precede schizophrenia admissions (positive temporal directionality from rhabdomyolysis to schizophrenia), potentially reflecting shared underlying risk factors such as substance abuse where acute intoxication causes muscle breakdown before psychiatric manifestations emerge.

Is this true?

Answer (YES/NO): NO